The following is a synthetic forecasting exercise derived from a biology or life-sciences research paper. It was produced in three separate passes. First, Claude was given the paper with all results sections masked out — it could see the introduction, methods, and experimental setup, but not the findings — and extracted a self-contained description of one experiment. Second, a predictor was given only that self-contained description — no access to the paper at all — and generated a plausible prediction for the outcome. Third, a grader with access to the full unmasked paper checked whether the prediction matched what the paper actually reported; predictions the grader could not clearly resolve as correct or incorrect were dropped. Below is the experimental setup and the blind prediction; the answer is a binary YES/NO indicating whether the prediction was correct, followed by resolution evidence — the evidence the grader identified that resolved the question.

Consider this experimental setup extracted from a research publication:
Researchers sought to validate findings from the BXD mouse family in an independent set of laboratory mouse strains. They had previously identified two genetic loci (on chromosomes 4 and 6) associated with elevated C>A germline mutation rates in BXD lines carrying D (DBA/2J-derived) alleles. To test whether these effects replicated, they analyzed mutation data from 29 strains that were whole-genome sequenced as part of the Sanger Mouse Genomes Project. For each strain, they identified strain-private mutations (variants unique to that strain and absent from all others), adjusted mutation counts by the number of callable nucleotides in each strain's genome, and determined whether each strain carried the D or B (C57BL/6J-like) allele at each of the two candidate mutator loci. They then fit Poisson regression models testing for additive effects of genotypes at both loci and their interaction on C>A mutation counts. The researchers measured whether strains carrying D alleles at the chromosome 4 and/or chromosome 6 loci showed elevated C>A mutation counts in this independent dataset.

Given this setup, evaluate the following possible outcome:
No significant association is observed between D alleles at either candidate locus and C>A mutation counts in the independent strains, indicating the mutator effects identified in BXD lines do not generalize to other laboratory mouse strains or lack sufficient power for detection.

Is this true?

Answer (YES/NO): YES